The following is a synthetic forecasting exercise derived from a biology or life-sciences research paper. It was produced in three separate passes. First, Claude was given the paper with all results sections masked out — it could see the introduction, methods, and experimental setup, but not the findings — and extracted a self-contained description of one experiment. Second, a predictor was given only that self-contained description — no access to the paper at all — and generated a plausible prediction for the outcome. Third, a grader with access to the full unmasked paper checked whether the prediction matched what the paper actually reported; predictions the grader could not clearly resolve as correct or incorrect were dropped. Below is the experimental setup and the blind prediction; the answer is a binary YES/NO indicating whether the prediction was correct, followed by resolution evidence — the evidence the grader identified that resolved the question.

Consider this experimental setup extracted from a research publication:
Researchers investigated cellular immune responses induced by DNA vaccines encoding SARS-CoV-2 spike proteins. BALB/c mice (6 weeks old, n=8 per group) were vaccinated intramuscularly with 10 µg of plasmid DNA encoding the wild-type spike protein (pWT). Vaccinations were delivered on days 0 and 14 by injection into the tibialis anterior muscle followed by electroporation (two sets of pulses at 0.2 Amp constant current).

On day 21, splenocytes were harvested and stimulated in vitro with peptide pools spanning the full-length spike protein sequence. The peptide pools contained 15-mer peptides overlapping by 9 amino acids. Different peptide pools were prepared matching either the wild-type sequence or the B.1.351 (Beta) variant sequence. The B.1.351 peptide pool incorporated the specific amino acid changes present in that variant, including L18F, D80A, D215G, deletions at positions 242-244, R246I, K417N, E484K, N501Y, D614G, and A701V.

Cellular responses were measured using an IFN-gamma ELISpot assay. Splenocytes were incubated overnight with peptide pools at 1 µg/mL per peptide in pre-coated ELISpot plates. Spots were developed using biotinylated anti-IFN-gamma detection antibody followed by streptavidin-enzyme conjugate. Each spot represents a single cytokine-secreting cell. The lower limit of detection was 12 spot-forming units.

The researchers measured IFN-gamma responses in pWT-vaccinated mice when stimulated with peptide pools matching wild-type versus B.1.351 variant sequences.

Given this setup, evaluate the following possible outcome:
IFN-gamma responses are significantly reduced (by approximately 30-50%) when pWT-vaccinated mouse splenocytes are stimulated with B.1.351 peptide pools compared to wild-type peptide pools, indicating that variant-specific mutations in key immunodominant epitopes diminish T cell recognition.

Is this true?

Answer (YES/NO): NO